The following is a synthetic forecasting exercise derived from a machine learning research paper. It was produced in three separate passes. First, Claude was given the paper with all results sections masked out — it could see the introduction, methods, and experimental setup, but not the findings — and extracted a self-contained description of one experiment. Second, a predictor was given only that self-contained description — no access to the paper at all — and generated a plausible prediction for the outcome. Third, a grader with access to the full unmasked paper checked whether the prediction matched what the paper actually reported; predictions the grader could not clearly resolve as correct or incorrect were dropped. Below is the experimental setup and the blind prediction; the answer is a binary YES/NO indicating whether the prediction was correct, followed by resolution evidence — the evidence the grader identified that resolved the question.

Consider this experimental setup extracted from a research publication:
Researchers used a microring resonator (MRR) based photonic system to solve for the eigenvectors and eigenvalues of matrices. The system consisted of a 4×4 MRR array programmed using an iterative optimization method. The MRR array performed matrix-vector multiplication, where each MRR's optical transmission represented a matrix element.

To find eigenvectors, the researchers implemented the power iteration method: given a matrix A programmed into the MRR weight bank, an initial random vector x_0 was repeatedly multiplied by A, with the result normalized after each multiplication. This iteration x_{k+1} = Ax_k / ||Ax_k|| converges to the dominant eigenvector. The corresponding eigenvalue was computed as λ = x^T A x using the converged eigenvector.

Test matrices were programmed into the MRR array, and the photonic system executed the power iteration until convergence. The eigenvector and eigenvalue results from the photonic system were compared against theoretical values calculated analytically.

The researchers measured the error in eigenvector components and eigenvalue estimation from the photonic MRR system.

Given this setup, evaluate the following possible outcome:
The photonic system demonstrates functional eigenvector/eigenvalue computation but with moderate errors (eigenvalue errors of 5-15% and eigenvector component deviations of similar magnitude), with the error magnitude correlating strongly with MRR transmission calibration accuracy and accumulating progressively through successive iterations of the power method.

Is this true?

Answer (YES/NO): NO